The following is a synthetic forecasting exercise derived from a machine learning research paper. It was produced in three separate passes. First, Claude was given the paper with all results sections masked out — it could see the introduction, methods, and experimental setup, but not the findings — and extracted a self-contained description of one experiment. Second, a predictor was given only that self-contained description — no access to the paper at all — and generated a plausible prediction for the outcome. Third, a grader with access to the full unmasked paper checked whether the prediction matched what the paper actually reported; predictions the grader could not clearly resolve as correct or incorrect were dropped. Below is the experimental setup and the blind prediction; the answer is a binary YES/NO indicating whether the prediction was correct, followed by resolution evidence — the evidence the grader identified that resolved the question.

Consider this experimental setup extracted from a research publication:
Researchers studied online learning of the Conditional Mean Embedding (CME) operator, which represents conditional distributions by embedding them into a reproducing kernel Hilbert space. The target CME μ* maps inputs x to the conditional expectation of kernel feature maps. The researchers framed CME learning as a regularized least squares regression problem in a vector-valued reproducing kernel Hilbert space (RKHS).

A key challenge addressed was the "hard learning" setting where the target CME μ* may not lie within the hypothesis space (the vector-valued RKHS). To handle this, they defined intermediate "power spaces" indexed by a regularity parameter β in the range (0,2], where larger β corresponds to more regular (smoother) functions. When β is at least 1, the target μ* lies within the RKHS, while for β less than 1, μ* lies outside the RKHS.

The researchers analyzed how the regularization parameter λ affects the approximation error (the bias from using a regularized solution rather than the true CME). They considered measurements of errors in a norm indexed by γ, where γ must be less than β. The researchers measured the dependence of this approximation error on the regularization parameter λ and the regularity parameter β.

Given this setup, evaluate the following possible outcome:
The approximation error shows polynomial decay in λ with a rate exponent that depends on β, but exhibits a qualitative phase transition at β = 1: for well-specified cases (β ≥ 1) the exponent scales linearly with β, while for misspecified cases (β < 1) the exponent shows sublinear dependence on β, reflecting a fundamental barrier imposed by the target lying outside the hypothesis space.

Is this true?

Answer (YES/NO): NO